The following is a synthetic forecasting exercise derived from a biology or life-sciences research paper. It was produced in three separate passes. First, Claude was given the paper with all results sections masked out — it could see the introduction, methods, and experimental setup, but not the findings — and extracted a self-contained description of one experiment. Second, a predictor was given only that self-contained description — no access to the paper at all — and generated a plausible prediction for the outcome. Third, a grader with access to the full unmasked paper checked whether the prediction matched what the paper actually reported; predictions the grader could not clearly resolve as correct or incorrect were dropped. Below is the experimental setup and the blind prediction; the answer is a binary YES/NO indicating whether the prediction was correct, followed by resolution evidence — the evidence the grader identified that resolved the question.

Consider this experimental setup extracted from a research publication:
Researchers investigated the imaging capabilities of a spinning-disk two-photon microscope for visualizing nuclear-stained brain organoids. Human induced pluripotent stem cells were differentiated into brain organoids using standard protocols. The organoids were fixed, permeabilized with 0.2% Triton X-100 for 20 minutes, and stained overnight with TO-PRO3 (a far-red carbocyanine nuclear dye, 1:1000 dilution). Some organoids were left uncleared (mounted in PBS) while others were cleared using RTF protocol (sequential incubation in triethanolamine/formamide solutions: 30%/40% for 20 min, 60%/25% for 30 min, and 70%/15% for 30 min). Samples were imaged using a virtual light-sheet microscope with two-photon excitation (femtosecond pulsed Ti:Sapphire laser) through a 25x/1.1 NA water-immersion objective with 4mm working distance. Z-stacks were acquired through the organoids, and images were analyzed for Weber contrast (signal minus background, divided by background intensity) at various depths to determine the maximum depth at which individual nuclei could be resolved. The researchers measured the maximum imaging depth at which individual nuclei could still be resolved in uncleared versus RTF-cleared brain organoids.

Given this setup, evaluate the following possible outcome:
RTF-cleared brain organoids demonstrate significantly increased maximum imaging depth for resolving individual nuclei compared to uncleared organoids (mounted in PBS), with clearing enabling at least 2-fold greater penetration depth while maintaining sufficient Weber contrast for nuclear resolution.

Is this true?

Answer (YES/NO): YES